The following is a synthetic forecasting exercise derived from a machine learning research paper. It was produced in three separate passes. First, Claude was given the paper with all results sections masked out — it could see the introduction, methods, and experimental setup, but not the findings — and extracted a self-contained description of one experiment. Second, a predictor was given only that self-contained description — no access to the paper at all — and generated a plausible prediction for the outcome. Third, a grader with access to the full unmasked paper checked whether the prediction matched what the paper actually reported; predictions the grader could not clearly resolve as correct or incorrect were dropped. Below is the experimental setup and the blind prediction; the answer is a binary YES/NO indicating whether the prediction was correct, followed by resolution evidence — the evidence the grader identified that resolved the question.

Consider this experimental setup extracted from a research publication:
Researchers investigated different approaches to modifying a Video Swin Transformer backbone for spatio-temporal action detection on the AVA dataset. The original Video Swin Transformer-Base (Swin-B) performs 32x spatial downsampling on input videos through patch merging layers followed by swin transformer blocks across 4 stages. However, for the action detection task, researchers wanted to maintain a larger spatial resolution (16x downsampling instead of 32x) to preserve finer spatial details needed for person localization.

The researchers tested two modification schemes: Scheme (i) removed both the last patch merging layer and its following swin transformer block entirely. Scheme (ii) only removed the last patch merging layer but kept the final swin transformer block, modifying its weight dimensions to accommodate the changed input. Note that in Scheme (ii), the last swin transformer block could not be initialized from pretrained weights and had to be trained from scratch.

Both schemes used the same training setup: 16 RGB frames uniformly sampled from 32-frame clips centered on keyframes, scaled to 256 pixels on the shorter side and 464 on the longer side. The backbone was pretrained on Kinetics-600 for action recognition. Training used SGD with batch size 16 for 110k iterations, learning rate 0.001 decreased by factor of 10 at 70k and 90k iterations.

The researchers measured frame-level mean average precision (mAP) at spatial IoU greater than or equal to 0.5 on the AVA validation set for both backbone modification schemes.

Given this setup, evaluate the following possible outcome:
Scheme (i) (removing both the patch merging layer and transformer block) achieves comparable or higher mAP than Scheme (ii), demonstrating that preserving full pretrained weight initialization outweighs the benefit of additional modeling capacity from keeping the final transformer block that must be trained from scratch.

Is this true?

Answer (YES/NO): YES